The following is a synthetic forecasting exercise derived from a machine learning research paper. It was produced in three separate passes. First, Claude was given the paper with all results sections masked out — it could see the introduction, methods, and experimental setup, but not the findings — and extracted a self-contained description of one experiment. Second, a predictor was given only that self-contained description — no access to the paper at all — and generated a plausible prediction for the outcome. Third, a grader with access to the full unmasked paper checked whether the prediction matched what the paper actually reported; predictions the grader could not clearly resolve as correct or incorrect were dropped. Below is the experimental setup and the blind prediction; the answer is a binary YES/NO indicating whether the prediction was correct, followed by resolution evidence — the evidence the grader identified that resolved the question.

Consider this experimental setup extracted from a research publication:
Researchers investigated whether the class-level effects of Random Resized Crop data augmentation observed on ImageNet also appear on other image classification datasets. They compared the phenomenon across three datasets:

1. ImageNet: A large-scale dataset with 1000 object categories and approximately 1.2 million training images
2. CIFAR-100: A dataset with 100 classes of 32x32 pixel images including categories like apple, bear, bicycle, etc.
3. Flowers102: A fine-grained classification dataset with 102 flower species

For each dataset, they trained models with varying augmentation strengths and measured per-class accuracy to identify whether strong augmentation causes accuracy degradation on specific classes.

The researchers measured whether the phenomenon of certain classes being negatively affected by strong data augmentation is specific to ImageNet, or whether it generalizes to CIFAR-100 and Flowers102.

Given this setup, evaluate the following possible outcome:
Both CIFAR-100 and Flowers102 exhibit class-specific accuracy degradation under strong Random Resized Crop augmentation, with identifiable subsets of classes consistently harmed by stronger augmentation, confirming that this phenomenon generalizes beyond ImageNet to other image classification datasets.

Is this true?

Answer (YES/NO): YES